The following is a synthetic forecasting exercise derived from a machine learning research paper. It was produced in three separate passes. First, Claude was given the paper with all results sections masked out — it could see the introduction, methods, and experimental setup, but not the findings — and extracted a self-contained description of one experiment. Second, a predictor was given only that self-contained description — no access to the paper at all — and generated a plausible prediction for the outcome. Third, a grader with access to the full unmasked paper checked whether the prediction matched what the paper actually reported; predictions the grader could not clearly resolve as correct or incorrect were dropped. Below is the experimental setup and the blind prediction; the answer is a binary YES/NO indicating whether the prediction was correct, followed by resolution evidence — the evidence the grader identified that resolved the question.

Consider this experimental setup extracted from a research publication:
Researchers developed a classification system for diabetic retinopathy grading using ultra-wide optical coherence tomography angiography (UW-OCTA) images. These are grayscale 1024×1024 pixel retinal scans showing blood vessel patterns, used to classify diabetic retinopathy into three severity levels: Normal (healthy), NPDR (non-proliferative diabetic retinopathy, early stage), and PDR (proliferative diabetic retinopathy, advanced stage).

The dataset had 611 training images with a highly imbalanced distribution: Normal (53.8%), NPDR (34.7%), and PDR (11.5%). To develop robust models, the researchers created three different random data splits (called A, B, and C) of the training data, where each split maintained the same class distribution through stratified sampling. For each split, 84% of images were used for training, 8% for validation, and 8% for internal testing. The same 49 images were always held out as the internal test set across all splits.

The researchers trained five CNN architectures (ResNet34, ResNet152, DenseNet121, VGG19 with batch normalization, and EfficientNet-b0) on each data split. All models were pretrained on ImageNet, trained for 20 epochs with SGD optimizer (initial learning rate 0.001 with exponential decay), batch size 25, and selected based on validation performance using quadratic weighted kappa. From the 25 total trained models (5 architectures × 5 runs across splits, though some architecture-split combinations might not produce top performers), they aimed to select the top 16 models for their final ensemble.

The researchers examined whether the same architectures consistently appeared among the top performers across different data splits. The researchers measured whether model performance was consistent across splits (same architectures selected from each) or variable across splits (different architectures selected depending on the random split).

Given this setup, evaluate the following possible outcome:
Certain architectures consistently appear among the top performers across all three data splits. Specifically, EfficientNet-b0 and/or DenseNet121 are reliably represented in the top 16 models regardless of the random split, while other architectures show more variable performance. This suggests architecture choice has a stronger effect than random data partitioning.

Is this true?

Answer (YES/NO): NO